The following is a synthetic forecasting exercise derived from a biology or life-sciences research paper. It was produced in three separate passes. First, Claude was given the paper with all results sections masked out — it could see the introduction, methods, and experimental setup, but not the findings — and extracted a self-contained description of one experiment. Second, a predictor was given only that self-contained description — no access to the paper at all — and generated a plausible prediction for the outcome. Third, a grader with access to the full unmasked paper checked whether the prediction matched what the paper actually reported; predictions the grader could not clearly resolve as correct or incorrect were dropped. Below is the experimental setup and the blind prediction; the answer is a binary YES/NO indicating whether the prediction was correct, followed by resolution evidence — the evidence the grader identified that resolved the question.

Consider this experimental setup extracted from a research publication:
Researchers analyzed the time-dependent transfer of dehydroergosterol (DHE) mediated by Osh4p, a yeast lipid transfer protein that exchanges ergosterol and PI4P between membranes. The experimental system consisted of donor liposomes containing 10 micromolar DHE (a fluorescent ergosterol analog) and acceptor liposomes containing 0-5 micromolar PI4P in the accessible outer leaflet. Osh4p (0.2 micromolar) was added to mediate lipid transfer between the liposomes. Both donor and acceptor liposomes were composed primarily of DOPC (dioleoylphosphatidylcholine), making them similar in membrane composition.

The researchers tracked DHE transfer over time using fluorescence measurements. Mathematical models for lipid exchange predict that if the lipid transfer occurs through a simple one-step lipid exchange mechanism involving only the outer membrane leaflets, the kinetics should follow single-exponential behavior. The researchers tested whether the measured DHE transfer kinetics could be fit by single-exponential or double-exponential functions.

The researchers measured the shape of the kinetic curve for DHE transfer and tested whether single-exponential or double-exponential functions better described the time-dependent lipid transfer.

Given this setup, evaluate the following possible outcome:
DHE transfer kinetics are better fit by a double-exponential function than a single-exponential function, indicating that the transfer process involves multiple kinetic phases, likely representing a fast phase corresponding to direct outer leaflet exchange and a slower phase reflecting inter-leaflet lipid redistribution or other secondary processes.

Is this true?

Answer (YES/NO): YES